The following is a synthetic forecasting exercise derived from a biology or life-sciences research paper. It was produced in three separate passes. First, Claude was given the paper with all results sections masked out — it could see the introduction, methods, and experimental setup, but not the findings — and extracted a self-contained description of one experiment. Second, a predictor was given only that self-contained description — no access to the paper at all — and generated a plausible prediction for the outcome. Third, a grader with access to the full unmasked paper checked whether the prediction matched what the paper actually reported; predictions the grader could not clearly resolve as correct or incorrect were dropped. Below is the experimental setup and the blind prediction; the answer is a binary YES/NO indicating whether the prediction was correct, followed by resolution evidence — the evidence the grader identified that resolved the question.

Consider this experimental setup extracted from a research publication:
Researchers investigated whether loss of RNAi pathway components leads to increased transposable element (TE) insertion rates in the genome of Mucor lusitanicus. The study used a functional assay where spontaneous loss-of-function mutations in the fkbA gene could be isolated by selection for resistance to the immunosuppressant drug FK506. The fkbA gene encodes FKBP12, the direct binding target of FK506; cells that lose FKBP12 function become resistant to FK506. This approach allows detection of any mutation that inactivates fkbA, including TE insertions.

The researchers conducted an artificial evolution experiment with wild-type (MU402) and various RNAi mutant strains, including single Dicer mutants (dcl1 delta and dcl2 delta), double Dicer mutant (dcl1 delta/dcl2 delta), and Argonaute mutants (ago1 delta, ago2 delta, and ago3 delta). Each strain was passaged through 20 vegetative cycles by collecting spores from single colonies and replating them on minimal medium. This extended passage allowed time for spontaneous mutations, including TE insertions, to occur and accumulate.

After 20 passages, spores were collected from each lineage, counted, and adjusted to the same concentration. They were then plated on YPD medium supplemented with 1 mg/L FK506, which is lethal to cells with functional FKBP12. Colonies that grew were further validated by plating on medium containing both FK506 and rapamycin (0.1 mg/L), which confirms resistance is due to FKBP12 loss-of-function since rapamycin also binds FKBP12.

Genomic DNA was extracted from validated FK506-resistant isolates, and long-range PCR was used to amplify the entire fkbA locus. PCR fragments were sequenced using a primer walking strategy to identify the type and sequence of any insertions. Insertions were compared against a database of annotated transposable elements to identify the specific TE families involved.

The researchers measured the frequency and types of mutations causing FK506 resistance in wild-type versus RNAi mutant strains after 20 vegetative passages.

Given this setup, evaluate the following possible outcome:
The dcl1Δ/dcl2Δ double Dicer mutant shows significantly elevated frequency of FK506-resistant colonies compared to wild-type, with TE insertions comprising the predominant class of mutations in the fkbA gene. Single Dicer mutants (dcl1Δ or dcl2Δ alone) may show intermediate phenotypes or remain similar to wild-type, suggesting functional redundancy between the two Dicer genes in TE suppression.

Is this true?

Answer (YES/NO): NO